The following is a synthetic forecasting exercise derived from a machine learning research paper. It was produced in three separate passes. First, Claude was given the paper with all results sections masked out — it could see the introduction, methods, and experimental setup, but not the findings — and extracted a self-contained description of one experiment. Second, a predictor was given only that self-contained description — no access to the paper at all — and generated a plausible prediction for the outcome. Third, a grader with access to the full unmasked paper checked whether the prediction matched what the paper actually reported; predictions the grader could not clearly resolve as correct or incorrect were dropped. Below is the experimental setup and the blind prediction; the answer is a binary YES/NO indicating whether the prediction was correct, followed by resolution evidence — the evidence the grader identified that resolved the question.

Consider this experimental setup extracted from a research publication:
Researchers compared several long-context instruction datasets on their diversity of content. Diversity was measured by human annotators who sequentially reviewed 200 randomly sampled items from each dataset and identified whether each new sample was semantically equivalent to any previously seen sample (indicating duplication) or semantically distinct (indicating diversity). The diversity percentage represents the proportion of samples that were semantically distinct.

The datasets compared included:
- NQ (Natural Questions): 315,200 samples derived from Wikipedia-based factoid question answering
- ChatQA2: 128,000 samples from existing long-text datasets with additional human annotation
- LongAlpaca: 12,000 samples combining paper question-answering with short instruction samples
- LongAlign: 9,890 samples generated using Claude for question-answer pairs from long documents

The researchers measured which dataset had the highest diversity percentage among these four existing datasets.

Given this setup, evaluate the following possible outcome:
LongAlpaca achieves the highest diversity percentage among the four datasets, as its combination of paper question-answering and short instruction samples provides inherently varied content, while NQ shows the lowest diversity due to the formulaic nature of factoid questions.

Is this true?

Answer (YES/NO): YES